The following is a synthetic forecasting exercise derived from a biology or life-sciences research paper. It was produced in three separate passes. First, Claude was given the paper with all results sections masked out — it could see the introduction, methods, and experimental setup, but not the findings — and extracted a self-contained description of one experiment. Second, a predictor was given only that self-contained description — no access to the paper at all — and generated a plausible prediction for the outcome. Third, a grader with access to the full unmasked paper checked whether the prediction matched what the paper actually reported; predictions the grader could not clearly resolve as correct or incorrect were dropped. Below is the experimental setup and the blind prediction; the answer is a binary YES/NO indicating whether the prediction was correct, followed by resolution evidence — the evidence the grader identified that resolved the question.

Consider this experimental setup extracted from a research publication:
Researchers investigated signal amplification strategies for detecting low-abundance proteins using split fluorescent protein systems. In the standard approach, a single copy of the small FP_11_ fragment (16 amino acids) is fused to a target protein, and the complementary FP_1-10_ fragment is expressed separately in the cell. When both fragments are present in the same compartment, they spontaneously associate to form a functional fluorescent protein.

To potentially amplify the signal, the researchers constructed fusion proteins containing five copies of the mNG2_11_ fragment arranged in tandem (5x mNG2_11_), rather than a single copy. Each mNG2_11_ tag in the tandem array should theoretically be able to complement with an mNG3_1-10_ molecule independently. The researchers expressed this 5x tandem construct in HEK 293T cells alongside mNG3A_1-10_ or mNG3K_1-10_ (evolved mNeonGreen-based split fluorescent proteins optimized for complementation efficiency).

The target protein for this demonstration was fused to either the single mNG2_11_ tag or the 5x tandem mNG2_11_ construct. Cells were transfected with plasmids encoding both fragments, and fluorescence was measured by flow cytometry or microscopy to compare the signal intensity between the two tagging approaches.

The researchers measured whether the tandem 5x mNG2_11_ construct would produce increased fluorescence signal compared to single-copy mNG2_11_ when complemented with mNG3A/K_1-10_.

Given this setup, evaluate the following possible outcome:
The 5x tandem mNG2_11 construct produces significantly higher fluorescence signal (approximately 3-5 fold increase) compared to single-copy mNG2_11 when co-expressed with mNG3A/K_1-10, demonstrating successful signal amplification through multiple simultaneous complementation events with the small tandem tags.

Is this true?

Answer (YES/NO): NO